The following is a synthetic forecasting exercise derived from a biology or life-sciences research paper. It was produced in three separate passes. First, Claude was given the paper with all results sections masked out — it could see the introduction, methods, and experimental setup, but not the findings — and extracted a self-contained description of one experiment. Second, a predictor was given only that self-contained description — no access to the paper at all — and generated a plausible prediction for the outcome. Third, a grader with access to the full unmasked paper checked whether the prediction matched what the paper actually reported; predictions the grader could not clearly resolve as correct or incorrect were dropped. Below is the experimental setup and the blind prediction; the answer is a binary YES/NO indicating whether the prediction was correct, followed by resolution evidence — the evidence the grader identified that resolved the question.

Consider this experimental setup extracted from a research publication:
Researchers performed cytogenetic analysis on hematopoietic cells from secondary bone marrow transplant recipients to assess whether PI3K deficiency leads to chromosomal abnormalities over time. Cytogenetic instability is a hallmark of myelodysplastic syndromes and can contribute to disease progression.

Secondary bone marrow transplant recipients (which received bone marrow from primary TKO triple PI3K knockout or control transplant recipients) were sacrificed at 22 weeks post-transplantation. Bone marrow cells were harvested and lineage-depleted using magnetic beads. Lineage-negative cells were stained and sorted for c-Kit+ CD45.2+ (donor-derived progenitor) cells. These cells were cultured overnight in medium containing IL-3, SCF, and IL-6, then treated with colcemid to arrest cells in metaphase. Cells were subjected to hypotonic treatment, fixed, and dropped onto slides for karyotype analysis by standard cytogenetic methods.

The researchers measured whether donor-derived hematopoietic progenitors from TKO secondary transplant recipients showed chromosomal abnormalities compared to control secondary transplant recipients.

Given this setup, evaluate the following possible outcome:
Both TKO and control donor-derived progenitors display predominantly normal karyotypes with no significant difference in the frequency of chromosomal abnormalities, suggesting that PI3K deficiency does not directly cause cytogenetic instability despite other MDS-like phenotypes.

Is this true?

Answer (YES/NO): NO